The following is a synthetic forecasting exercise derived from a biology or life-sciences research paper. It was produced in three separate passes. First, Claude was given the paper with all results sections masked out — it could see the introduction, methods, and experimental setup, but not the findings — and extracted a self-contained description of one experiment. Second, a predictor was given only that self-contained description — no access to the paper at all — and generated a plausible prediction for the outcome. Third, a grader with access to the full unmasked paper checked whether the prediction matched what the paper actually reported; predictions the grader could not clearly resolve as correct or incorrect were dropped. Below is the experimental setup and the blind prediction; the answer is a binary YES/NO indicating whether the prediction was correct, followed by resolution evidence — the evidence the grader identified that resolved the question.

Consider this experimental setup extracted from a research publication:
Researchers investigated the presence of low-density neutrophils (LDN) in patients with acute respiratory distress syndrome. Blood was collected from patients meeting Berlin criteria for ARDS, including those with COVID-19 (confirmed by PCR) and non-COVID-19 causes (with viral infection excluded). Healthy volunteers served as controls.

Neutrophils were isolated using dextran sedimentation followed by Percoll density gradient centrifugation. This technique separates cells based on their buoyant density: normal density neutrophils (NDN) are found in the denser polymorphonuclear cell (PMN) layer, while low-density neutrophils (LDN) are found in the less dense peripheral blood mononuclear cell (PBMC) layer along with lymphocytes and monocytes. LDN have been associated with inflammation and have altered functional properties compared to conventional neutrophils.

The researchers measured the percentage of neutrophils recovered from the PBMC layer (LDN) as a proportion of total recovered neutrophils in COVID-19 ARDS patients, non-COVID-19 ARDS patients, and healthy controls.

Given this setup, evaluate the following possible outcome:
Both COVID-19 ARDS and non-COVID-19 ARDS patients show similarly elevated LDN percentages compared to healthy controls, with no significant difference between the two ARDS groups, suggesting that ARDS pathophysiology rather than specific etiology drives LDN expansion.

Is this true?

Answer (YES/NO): YES